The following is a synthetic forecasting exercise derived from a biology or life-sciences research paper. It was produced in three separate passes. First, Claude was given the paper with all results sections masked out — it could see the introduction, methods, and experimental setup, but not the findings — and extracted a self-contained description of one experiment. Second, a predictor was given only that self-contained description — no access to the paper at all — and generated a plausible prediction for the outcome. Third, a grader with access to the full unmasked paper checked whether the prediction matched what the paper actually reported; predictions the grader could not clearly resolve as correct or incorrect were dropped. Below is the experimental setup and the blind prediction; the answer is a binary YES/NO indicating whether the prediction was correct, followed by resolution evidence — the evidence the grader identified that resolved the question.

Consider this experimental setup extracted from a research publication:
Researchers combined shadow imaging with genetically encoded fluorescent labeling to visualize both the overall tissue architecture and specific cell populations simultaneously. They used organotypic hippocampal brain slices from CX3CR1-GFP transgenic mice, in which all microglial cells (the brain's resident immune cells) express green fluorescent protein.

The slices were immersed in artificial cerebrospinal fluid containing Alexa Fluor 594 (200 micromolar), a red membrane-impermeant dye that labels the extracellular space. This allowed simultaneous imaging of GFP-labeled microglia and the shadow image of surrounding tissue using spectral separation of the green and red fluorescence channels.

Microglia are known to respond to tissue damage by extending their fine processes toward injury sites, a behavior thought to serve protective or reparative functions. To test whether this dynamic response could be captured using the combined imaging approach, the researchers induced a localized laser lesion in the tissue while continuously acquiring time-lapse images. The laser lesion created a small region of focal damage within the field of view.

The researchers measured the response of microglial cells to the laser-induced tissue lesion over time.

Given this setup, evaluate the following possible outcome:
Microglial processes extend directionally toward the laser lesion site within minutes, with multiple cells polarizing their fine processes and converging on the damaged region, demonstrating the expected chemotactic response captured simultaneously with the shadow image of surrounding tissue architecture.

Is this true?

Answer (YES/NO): YES